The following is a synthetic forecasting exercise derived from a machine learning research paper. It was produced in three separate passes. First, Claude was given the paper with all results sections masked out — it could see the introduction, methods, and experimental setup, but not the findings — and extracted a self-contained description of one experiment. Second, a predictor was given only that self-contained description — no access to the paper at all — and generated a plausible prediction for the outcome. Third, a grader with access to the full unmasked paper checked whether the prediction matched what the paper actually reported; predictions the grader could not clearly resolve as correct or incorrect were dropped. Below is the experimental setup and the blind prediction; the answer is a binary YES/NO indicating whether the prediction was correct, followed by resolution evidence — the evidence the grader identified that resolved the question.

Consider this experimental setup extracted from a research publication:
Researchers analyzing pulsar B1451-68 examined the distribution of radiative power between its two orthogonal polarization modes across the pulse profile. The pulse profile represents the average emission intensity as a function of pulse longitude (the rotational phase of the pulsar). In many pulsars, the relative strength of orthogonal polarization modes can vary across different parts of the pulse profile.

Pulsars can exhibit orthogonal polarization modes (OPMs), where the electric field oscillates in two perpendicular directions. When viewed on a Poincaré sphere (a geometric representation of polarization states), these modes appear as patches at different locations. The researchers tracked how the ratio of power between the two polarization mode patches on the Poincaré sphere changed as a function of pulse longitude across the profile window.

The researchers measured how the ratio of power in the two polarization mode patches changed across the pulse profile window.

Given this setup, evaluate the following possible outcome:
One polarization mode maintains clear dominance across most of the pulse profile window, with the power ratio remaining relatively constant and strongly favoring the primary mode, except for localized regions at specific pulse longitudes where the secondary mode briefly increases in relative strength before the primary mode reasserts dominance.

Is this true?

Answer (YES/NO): NO